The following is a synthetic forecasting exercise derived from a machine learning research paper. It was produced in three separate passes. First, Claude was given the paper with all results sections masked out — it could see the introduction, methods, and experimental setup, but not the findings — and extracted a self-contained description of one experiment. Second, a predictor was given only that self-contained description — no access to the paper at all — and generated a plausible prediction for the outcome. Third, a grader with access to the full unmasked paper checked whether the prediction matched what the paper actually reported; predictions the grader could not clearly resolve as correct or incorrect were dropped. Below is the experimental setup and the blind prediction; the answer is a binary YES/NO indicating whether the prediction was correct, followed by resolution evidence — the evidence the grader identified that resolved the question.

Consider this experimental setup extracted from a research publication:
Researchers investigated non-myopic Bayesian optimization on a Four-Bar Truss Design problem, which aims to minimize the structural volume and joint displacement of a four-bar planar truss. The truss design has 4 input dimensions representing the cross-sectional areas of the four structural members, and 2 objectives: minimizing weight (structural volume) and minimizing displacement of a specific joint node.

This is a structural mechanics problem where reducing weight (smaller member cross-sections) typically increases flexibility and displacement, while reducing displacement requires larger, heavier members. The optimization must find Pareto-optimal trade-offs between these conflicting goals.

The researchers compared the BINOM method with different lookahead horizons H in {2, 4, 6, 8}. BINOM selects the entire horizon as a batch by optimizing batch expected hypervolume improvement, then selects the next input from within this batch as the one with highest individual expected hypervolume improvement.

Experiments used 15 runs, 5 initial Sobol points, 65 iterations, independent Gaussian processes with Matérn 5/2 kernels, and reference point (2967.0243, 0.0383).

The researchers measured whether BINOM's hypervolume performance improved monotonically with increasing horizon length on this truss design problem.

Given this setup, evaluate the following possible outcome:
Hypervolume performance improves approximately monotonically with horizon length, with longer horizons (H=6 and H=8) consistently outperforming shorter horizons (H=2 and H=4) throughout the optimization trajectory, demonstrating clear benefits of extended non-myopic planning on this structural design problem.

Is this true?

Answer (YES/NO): NO